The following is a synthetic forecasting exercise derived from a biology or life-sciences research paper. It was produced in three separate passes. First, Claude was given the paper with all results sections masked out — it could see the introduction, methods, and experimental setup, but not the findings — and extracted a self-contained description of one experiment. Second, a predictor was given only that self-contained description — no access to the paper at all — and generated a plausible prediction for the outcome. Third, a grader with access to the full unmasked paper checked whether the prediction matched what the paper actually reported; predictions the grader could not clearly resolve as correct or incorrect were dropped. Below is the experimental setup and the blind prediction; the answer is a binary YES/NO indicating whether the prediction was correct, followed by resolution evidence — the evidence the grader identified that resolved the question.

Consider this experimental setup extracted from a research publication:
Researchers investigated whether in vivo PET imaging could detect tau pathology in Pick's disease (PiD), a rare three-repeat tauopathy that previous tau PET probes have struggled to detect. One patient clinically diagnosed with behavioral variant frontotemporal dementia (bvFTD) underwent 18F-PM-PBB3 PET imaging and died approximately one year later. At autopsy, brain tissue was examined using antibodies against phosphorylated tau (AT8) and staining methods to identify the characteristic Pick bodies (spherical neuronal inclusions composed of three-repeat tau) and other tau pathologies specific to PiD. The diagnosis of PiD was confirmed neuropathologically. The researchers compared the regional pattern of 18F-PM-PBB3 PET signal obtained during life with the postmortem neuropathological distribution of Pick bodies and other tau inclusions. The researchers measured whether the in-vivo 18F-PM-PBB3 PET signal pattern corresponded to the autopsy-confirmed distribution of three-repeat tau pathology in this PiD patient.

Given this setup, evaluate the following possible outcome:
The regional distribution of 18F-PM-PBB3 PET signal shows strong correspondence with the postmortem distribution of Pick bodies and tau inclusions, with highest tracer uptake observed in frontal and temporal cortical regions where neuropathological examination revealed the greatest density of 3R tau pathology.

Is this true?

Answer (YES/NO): YES